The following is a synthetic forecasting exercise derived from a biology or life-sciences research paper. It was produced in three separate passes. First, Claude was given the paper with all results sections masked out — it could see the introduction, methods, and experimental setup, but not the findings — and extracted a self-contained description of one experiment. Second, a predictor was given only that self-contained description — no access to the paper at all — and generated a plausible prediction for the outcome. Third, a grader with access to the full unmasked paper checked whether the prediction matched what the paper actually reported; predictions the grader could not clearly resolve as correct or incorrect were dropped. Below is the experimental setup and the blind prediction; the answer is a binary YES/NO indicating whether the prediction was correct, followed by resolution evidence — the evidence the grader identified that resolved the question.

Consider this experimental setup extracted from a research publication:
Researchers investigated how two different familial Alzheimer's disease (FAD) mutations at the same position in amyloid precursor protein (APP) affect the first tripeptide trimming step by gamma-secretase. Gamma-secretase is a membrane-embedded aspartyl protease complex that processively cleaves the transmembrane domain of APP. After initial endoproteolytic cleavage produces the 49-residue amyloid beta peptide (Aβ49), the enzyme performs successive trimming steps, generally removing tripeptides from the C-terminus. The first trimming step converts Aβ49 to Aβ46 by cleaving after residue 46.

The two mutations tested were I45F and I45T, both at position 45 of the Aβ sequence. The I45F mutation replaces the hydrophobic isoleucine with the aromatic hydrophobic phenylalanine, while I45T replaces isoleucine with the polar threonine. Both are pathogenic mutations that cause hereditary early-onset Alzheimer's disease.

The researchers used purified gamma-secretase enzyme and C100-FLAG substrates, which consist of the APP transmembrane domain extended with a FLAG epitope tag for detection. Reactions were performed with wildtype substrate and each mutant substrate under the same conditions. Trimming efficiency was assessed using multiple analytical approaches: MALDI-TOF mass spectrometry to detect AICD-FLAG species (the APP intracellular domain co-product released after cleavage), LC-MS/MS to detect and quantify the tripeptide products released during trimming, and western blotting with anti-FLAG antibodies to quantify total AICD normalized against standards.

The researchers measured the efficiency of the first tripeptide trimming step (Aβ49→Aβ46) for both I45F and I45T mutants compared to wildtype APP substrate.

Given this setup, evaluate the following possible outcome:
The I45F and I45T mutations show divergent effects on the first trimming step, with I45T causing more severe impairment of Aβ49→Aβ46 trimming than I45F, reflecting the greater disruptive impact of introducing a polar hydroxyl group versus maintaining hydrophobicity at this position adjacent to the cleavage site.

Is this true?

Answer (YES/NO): YES